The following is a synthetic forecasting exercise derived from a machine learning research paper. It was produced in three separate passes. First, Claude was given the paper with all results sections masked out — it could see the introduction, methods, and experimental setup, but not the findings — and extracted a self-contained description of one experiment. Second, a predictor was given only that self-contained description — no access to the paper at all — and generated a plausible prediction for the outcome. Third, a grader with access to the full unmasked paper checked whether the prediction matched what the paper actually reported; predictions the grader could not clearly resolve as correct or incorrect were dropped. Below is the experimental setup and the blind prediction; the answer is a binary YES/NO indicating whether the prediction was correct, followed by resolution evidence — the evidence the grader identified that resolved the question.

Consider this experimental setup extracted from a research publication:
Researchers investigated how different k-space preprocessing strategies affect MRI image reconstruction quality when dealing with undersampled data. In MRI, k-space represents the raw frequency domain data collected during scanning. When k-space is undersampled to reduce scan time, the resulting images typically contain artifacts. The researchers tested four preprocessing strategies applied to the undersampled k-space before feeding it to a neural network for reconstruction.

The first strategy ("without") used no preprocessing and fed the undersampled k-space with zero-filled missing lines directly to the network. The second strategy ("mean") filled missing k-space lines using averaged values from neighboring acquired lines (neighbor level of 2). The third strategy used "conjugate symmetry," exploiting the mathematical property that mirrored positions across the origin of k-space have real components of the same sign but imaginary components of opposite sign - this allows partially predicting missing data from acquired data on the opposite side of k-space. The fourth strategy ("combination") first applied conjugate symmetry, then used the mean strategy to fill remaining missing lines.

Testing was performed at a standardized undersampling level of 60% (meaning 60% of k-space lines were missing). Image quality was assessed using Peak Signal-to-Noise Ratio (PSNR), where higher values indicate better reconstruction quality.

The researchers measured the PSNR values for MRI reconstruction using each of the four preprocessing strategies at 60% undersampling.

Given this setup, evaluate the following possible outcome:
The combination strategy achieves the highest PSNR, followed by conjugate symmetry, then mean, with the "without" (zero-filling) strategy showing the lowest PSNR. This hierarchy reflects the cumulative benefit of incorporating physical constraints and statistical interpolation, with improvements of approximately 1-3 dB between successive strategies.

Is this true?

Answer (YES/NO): NO